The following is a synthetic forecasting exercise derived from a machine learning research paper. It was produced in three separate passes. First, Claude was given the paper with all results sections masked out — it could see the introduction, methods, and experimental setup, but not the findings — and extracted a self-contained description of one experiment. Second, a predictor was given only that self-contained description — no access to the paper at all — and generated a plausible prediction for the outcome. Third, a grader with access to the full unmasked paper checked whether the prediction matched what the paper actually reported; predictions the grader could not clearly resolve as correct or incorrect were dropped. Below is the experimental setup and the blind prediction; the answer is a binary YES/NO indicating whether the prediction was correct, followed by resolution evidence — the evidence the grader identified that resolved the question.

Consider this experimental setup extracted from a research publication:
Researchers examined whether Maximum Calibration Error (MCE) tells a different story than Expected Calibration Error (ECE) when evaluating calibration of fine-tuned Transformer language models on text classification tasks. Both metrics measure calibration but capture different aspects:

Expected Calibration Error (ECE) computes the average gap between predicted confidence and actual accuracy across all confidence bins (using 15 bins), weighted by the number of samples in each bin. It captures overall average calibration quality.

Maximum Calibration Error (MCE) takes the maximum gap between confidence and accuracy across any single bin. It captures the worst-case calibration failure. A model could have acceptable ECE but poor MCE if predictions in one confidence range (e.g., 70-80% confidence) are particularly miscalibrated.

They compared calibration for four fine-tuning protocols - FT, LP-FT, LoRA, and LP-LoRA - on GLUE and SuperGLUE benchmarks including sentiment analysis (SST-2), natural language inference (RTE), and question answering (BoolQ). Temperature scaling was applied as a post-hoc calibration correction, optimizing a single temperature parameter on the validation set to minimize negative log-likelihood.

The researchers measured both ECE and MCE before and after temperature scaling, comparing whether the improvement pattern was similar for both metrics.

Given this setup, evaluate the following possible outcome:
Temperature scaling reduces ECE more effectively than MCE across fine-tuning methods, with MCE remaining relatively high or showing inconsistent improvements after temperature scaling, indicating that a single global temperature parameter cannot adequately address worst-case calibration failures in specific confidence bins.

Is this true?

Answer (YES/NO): NO